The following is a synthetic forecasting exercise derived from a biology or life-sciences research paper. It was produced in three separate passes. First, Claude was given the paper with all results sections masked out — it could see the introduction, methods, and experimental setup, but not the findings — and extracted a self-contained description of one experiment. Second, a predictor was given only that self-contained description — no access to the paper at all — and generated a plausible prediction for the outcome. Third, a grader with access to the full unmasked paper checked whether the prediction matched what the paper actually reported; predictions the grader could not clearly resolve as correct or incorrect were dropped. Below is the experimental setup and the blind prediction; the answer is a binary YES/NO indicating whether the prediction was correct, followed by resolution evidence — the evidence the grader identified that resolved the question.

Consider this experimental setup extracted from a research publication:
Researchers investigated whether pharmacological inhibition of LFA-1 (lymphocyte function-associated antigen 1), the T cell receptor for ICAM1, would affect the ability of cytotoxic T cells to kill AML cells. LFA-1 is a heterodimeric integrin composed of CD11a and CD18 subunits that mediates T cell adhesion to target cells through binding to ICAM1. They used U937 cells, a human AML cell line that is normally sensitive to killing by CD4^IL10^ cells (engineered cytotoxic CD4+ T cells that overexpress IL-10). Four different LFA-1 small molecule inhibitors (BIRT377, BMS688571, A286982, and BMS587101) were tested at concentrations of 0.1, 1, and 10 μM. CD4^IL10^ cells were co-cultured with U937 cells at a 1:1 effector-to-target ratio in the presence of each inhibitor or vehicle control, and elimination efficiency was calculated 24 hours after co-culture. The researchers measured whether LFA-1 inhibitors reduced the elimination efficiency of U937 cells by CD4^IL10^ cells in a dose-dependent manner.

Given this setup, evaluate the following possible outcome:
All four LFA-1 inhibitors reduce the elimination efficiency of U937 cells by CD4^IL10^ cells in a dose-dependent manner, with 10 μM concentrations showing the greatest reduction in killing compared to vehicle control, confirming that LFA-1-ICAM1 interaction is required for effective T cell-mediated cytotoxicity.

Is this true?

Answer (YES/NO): YES